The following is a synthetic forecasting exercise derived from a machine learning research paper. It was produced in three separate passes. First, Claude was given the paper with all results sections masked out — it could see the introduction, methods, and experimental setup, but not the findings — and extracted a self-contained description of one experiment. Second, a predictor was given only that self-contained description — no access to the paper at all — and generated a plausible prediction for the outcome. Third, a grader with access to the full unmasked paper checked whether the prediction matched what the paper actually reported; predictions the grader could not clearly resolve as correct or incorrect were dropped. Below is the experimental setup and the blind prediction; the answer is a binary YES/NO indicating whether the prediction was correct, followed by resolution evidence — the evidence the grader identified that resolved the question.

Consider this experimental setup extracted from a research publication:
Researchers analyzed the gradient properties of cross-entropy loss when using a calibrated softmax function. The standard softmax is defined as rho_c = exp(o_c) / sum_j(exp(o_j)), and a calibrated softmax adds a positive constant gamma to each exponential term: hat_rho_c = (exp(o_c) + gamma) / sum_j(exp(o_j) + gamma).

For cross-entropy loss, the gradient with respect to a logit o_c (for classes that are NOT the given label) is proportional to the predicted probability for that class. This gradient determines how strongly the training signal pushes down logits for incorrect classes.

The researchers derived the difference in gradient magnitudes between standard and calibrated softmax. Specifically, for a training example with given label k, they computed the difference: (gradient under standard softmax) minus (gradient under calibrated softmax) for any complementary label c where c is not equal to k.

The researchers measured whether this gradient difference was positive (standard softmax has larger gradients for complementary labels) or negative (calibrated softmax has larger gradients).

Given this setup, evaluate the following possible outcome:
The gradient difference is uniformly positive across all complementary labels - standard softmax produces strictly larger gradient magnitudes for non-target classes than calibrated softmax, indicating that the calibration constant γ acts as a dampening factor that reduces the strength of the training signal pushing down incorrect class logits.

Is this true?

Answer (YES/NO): YES